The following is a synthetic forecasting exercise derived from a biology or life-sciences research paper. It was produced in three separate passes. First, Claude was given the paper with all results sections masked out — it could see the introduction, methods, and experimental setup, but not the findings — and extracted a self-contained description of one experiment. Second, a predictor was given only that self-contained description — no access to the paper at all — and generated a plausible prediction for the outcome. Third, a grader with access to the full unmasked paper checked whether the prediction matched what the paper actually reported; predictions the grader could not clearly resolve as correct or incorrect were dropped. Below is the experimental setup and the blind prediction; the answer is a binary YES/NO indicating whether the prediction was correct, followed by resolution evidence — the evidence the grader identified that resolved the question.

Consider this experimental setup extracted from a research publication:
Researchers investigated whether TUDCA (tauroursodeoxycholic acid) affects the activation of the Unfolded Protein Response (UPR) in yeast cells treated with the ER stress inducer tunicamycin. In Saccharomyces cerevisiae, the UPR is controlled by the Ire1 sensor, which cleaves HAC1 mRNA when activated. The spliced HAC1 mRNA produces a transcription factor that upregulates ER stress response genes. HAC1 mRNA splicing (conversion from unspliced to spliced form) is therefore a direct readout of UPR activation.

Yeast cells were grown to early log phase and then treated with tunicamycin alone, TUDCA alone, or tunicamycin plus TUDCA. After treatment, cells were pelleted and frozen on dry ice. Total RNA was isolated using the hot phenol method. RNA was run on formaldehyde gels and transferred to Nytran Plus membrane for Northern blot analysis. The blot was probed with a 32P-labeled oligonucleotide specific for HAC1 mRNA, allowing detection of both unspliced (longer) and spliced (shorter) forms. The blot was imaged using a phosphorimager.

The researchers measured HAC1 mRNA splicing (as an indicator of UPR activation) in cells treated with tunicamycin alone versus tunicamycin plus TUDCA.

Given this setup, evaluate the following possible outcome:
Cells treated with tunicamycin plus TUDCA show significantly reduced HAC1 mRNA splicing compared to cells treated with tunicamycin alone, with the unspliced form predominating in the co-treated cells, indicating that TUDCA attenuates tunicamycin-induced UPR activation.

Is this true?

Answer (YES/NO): NO